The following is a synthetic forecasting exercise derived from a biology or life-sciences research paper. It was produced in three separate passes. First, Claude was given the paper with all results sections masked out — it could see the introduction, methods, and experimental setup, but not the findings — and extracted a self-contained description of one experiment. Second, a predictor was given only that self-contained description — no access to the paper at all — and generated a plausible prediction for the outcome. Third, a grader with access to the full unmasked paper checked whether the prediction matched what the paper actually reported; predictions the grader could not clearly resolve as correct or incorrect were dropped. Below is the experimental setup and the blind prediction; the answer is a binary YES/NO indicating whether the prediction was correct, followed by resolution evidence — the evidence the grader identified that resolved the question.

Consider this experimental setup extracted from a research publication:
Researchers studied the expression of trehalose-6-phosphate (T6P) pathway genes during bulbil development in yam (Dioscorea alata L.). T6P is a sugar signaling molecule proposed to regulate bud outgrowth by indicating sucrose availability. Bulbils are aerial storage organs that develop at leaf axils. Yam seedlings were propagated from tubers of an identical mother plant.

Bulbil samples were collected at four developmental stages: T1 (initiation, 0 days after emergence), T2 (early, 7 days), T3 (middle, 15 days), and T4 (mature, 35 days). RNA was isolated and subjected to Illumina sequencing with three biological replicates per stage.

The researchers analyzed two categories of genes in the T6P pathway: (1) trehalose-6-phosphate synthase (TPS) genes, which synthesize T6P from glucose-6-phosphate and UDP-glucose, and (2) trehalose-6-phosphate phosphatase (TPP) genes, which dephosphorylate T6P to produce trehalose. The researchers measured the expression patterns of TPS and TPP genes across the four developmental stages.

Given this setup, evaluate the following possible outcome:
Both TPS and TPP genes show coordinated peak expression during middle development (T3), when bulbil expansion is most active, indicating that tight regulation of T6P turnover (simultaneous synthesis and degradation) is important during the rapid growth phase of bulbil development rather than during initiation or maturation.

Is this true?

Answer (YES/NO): NO